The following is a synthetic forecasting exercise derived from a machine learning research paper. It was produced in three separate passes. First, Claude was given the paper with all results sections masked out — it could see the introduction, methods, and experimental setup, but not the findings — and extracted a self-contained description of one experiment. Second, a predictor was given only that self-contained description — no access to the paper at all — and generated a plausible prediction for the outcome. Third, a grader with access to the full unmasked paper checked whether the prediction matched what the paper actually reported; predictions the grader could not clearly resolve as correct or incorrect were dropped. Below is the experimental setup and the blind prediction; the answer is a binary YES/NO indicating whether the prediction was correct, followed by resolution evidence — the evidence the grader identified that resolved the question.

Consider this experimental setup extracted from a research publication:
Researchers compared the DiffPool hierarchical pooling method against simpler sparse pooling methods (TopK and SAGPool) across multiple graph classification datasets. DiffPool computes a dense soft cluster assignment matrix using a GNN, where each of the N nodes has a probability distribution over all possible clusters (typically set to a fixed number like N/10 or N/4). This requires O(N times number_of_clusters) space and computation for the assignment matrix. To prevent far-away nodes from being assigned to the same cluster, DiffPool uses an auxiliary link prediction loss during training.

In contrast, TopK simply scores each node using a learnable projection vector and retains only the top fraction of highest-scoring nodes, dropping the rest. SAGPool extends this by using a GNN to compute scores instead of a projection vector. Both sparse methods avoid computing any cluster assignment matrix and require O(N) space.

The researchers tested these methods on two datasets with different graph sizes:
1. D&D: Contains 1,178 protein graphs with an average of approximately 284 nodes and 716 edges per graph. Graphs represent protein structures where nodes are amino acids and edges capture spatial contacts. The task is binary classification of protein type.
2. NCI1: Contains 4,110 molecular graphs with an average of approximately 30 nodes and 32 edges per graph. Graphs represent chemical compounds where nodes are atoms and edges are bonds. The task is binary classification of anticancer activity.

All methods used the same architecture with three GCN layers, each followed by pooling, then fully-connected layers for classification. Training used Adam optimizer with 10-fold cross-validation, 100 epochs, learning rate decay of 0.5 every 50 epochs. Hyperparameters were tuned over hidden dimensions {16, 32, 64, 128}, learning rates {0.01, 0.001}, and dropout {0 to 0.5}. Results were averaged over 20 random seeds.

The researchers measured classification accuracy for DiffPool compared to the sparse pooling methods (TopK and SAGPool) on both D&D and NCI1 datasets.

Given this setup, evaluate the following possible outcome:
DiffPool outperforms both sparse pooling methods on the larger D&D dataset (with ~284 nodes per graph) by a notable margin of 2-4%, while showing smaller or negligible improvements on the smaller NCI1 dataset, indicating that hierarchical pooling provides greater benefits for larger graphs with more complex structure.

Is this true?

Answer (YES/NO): NO